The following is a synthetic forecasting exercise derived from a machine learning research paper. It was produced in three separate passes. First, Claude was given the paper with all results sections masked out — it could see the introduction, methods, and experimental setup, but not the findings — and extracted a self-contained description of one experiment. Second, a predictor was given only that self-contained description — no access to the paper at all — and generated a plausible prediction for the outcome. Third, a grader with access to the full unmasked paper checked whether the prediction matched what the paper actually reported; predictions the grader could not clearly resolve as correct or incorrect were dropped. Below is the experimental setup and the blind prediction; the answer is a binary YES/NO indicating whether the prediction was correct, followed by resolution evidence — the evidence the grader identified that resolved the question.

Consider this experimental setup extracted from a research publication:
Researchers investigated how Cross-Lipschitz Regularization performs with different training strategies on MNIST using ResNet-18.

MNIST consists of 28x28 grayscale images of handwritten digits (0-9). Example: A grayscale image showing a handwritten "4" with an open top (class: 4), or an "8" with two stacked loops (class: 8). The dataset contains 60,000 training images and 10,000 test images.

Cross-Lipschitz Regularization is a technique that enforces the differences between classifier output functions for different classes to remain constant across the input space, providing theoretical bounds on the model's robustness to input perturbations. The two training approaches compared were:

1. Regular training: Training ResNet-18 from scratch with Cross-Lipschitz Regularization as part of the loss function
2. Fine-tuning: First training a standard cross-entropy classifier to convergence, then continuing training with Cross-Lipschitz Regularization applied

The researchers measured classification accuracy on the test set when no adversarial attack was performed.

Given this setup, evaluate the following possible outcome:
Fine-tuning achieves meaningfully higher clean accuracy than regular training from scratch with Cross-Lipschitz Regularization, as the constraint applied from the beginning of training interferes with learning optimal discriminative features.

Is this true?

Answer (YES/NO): YES